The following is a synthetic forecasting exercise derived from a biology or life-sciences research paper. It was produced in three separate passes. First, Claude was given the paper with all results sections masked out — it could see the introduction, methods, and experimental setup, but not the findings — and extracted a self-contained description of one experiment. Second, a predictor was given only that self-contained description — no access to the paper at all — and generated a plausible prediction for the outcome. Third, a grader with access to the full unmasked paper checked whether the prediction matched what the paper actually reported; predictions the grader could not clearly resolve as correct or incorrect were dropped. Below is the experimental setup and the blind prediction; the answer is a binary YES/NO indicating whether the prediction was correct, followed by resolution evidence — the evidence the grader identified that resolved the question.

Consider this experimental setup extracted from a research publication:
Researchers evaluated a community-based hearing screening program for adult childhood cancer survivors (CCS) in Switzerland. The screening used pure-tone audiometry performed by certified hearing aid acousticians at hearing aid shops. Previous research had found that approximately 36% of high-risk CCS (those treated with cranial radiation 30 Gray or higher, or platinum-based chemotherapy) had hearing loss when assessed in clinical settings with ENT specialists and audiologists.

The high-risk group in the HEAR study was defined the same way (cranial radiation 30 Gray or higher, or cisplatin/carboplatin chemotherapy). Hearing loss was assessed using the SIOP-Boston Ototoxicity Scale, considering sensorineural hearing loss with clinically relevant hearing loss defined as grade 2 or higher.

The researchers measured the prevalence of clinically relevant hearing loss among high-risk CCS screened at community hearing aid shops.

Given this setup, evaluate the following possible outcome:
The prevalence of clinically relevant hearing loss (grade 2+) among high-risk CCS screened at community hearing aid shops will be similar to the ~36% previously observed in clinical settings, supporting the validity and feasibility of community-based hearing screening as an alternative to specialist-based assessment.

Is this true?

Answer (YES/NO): NO